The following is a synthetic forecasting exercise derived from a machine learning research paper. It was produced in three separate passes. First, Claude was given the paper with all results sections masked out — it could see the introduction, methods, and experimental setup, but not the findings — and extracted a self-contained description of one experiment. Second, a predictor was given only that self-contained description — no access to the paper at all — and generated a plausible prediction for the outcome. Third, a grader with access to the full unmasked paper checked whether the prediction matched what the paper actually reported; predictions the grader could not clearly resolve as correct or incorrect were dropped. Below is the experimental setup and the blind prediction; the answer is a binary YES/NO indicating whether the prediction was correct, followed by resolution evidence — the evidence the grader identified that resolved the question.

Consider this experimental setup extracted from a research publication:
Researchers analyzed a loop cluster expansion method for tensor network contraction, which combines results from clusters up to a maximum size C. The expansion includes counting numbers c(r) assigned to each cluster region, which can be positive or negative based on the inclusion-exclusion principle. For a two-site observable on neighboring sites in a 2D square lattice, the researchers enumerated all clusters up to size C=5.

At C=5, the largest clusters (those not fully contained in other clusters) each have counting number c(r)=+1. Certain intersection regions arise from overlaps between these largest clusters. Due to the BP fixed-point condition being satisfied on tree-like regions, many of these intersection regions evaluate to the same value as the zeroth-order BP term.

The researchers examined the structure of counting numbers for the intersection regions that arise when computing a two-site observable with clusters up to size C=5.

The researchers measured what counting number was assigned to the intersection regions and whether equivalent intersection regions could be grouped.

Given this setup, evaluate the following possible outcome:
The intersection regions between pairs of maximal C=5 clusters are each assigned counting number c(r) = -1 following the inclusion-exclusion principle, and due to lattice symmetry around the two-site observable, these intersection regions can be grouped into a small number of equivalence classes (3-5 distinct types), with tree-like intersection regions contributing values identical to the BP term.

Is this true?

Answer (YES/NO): NO